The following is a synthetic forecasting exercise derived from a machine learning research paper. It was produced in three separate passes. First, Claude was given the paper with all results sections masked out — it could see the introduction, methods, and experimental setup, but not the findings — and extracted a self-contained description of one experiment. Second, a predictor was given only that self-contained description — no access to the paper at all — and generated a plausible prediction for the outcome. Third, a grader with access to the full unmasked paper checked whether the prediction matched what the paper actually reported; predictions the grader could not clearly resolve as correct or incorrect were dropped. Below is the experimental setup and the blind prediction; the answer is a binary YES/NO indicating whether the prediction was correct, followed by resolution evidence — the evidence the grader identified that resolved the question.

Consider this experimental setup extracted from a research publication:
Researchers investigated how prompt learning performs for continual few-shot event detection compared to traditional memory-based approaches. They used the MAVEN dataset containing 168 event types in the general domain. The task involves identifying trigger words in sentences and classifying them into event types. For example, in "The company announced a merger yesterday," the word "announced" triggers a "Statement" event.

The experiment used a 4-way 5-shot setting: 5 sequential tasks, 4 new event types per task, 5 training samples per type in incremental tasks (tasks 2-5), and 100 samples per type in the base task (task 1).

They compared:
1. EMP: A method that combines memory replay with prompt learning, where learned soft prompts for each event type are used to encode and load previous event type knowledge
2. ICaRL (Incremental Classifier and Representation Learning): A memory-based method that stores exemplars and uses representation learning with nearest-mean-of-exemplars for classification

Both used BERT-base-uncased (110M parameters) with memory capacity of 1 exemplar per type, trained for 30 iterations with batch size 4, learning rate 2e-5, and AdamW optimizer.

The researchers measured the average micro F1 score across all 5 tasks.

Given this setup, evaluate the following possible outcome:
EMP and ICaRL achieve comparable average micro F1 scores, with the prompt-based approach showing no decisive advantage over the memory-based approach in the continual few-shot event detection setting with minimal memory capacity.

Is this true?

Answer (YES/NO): NO